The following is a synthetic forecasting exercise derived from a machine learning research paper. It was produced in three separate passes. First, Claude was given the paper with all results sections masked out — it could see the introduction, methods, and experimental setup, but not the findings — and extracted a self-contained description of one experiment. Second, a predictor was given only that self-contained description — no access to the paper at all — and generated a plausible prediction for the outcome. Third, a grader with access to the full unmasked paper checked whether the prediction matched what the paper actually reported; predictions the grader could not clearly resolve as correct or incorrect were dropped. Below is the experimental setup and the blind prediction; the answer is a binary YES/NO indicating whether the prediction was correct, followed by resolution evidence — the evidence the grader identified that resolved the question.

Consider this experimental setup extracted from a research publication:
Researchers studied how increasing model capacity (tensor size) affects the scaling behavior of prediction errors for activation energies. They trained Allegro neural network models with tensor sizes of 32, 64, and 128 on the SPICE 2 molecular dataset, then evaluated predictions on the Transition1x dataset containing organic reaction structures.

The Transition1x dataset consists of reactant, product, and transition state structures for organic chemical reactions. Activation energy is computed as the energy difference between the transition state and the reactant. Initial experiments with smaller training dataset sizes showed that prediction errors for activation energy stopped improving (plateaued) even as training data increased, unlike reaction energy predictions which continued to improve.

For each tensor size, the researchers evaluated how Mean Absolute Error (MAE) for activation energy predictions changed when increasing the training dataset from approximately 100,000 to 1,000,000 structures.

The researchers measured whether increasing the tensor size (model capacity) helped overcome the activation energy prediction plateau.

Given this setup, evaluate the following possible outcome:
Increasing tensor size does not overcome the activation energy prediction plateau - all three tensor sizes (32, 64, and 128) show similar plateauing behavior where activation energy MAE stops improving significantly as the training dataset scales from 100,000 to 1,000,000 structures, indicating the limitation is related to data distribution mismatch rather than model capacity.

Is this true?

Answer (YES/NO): YES